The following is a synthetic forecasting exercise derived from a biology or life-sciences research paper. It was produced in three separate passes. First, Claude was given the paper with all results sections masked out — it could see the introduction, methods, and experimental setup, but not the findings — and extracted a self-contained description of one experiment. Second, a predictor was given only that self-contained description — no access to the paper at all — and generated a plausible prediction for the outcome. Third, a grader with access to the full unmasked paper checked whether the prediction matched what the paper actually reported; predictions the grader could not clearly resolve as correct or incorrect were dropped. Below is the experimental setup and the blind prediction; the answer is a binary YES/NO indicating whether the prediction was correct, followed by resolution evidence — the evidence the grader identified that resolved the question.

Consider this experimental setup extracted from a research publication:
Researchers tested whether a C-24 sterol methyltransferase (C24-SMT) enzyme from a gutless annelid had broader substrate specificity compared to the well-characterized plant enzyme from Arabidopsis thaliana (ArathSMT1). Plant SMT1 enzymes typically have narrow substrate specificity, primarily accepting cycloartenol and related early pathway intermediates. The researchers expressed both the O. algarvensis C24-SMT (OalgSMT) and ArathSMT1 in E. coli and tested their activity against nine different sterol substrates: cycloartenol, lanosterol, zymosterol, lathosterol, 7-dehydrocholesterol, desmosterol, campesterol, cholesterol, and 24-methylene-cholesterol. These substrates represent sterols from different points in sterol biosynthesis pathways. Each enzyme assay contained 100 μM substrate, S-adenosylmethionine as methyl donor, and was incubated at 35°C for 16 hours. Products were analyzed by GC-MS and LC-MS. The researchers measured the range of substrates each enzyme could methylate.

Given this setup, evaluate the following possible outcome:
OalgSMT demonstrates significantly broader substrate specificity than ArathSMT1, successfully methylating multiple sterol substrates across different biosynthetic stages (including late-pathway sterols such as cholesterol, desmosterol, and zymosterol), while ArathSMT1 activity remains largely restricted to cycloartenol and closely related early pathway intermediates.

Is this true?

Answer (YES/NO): NO